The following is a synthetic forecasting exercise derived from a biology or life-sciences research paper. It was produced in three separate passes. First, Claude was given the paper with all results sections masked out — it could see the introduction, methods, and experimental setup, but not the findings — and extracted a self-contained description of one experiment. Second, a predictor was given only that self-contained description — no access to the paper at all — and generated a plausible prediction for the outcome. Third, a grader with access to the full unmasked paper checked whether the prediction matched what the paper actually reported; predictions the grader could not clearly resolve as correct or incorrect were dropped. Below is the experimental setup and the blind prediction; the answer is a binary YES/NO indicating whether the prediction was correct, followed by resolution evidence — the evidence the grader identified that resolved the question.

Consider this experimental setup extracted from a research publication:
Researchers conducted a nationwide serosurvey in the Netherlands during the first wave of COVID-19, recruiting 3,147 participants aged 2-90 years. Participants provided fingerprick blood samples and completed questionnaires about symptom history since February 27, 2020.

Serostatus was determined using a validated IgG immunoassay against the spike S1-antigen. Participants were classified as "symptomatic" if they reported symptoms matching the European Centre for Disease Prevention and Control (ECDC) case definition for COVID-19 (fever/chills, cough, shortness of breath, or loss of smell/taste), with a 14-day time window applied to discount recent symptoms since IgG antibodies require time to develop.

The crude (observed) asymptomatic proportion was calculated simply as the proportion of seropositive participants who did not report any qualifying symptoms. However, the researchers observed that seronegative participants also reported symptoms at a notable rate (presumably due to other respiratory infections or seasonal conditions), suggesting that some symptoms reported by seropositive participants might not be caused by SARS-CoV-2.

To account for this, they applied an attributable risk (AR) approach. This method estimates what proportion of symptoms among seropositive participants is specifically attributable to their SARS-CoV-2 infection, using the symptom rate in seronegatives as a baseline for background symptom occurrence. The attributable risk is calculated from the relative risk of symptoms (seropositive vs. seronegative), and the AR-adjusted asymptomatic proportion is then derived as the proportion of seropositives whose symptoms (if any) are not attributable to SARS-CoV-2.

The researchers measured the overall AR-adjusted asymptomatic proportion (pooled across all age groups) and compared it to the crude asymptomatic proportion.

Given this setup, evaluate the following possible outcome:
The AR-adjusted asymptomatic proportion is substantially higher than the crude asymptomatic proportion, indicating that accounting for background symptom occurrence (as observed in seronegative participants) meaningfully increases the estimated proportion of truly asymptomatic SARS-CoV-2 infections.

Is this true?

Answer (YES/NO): YES